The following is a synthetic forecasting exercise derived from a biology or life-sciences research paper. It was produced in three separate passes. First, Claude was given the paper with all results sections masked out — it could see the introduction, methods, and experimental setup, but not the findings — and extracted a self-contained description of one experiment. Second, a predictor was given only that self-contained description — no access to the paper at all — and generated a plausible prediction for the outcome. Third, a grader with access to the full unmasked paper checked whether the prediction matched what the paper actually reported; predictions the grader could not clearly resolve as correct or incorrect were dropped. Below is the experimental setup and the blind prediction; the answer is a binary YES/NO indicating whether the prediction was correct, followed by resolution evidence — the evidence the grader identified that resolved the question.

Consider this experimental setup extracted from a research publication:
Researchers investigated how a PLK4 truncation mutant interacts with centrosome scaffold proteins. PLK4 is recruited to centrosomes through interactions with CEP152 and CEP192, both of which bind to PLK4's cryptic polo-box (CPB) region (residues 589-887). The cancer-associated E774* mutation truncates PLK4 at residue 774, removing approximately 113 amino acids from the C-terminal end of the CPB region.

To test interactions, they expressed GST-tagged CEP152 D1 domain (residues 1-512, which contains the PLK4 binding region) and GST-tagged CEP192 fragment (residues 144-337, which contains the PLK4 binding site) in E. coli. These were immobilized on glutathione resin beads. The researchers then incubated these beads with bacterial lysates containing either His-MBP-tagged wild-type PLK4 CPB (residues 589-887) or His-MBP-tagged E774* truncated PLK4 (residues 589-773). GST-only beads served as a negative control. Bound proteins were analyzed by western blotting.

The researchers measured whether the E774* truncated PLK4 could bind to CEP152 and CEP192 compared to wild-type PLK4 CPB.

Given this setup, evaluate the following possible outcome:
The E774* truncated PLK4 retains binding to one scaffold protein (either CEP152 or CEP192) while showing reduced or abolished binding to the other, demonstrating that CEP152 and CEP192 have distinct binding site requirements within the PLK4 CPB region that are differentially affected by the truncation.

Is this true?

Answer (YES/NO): NO